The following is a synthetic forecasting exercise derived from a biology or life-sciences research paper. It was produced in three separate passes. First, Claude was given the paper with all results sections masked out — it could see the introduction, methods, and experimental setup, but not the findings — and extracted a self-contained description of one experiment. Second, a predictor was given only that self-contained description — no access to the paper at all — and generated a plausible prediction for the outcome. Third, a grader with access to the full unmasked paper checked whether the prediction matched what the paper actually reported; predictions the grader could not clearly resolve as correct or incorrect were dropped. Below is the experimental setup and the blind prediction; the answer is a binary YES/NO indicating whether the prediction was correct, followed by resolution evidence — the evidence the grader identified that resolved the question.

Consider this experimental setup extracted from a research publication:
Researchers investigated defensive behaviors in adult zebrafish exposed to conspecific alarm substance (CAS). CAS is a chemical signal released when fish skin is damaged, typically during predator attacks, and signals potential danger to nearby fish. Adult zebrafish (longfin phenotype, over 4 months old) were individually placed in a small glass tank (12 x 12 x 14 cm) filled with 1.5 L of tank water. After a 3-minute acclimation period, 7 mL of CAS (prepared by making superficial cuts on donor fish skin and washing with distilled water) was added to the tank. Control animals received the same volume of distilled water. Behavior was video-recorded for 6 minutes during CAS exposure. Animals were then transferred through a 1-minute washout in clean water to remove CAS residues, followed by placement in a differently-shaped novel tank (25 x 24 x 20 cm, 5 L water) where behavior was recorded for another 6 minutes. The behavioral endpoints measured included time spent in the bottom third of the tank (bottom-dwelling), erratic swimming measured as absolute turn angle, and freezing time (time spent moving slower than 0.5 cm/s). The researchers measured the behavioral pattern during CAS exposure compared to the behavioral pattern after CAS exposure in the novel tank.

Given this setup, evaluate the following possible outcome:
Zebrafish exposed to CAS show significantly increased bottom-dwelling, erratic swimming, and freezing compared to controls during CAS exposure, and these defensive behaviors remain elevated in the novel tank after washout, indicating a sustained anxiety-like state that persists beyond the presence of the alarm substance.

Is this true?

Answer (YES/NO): NO